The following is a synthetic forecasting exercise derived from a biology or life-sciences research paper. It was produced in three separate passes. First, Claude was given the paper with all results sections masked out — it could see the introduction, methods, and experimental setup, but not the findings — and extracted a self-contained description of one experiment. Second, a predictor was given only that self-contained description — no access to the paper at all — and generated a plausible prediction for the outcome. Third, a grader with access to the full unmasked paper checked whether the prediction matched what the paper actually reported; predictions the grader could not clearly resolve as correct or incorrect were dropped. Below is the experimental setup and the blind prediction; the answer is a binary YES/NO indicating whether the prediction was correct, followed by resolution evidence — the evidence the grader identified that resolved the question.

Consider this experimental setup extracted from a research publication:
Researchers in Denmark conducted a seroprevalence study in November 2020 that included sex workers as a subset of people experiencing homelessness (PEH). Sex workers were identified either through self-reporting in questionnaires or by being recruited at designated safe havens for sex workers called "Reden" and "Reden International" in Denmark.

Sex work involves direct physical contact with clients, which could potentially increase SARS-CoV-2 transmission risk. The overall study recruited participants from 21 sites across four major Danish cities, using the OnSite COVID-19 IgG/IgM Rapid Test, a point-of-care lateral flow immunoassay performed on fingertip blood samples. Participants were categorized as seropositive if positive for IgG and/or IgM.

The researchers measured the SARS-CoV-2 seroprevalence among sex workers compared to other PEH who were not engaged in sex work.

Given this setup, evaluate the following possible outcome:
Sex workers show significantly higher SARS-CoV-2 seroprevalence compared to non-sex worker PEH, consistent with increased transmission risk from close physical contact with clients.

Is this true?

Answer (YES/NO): YES